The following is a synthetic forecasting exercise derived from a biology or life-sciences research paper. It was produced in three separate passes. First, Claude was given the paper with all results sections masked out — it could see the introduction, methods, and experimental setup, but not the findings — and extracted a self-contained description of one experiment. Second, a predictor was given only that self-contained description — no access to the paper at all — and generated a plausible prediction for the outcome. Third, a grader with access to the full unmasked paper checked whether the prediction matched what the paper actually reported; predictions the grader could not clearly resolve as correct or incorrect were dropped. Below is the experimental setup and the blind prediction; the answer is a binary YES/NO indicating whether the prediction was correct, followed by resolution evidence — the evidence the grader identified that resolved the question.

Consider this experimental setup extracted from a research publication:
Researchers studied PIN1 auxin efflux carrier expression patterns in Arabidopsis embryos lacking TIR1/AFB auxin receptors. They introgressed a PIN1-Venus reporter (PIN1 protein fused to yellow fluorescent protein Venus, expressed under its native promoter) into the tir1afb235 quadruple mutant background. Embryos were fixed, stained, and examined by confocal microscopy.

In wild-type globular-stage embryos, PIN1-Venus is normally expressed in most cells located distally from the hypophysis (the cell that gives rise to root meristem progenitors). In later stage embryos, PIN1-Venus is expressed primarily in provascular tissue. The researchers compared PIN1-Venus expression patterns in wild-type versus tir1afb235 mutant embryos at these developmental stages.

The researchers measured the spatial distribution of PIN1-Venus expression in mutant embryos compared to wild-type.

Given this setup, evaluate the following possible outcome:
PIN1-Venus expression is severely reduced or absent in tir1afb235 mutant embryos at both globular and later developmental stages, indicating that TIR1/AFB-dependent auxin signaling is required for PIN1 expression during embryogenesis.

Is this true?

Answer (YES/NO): YES